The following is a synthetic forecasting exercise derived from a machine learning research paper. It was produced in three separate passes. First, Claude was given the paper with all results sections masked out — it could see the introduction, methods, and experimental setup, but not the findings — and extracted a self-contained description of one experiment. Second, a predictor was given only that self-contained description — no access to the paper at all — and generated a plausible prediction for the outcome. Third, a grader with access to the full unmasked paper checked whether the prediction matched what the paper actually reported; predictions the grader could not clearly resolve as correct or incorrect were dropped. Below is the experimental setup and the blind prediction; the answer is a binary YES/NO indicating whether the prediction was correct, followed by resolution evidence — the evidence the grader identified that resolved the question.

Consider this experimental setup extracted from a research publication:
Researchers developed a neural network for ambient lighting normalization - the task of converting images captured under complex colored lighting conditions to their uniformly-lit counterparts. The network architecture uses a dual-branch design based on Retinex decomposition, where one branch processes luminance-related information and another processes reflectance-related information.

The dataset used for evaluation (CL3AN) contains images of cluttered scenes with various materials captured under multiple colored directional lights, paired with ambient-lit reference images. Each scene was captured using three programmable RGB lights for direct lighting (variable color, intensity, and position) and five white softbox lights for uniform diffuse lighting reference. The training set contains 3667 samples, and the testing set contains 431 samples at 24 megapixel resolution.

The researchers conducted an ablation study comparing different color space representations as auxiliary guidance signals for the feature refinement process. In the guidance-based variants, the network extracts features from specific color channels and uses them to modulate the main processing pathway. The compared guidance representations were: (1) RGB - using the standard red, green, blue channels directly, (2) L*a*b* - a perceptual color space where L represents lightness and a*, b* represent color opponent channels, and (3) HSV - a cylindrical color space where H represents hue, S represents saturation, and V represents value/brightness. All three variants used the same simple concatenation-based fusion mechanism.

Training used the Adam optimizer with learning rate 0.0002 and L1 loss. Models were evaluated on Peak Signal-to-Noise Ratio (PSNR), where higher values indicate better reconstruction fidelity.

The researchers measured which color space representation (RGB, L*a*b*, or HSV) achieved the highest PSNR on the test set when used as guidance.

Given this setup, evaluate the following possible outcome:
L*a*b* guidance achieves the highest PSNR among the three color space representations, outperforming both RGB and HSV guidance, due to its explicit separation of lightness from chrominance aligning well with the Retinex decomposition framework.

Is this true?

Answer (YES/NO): NO